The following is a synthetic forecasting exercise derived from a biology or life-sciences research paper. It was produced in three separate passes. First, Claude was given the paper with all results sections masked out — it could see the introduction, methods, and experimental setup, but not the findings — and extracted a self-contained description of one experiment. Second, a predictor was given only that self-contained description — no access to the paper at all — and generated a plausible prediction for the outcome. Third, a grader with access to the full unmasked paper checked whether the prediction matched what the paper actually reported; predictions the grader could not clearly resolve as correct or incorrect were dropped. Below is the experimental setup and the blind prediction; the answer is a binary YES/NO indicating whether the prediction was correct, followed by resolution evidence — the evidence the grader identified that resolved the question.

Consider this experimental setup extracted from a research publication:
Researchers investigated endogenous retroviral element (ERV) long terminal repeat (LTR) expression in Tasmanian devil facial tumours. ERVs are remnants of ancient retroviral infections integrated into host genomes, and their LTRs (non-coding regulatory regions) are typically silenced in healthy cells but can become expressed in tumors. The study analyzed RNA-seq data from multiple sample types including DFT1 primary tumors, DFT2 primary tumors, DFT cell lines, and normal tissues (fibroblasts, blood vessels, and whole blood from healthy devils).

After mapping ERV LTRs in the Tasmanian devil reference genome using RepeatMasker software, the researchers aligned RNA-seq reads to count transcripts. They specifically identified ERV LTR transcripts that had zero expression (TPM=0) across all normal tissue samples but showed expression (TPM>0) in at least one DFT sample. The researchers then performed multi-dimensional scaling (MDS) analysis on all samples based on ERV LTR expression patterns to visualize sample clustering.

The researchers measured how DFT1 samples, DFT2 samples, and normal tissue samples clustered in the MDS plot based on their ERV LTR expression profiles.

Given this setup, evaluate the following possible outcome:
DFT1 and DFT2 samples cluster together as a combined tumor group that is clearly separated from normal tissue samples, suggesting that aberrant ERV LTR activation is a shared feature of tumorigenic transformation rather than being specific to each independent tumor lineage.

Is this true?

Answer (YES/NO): YES